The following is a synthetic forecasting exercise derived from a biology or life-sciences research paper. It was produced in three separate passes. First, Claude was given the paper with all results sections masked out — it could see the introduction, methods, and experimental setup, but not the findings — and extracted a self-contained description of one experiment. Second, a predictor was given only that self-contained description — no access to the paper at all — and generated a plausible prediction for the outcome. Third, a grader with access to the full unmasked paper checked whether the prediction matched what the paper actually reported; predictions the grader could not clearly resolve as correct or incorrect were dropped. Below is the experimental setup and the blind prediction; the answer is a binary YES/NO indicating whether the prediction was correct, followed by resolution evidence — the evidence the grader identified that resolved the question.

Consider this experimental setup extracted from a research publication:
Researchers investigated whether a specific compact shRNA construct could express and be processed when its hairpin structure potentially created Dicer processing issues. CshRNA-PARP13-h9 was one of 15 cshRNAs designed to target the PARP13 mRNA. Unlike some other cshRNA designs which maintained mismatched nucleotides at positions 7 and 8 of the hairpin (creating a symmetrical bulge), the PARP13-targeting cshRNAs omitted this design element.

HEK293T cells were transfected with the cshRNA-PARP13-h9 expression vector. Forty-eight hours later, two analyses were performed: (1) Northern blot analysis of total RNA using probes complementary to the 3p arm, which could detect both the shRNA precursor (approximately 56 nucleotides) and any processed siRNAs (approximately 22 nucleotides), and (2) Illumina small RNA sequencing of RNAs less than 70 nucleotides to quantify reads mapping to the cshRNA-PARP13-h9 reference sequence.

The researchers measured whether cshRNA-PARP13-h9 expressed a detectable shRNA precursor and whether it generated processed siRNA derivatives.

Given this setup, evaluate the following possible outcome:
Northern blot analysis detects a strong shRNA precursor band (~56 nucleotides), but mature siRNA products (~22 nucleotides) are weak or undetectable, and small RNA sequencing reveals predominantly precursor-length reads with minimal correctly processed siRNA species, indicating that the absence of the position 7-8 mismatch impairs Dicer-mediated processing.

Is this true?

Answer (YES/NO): NO